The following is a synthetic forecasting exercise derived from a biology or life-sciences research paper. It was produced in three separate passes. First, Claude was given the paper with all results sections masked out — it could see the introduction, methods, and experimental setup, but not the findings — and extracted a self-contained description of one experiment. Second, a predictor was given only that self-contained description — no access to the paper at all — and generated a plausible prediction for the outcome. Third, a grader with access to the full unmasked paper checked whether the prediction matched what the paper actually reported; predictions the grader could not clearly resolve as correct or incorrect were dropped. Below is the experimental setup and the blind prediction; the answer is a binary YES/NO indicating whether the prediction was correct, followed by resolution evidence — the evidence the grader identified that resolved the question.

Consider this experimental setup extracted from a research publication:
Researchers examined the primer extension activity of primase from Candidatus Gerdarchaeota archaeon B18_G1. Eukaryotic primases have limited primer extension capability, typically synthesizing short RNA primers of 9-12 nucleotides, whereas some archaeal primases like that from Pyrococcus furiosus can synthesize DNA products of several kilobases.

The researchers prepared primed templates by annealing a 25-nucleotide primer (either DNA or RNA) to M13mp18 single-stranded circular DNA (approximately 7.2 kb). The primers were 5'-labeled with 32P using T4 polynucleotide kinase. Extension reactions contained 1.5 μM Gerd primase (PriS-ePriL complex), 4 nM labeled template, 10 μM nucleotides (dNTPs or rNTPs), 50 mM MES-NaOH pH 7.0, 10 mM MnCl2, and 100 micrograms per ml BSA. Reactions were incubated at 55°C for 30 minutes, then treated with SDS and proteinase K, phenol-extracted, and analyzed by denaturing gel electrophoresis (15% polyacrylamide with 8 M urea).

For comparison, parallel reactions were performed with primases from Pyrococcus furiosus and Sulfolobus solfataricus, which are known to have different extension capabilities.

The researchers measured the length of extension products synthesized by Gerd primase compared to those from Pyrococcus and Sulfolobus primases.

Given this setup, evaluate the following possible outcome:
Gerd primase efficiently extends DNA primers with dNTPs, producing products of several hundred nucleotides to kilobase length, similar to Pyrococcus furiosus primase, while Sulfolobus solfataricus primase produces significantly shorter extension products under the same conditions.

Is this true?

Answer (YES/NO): NO